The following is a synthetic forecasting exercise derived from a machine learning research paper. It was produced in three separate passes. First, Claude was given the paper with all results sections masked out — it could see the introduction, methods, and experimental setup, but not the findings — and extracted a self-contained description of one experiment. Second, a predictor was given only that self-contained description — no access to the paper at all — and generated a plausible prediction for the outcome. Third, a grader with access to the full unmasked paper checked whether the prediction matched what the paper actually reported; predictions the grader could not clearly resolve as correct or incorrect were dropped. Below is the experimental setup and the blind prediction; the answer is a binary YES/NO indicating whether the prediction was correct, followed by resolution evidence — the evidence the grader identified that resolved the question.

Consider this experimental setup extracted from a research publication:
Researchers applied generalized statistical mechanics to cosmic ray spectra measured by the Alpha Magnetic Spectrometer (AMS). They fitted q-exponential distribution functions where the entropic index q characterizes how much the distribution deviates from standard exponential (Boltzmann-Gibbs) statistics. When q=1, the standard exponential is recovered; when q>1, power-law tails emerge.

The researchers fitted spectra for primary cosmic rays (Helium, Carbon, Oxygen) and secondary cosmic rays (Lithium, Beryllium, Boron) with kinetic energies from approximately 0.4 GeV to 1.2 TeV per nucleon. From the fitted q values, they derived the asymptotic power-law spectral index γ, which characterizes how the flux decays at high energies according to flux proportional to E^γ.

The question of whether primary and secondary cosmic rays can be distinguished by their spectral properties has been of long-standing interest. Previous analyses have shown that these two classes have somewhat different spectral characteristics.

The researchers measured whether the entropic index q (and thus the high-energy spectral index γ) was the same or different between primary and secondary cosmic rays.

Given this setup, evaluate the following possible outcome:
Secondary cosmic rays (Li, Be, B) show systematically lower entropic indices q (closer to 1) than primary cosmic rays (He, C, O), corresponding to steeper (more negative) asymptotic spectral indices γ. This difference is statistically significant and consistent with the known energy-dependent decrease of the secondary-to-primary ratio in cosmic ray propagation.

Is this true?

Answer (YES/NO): NO